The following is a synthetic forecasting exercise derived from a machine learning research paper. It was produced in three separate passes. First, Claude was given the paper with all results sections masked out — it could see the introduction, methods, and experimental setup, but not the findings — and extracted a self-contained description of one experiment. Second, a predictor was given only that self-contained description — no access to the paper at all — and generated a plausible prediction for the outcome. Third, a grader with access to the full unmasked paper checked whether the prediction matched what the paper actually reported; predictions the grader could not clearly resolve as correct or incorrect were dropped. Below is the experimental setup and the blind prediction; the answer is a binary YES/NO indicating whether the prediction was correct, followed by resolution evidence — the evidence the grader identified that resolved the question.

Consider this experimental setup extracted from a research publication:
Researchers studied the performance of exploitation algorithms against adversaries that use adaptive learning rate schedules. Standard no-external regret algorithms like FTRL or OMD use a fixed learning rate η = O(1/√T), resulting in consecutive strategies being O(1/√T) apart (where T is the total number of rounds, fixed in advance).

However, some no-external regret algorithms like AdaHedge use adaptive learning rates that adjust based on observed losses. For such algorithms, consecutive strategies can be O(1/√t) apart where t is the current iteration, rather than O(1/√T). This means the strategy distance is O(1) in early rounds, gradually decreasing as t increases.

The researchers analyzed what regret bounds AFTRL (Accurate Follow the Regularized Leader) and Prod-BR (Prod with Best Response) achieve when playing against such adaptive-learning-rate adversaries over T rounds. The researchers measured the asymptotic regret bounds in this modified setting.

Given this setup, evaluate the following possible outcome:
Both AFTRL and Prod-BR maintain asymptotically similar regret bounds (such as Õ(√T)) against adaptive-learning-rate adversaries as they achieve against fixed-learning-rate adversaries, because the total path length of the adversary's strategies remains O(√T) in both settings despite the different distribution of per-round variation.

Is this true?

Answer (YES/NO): NO